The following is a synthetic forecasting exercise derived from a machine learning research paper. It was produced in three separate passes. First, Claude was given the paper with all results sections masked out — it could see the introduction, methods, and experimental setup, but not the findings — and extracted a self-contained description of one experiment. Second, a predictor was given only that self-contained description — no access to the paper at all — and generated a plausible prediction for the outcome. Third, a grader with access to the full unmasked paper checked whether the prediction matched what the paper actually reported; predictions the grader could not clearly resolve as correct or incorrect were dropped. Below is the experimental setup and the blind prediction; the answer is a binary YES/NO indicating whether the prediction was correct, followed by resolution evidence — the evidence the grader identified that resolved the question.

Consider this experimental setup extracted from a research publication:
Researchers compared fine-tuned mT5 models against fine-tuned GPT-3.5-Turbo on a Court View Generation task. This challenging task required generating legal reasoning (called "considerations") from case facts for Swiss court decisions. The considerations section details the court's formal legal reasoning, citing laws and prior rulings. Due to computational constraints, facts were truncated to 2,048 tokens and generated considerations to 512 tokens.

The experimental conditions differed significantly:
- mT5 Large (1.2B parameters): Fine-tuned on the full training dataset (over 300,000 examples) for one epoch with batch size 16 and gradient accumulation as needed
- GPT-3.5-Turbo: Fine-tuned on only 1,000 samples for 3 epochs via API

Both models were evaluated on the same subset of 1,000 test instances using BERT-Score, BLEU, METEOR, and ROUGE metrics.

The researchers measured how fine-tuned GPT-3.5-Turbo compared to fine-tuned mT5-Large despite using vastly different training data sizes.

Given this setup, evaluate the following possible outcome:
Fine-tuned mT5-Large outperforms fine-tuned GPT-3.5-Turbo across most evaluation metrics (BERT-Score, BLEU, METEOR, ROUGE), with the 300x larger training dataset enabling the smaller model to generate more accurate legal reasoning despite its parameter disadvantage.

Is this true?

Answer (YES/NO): YES